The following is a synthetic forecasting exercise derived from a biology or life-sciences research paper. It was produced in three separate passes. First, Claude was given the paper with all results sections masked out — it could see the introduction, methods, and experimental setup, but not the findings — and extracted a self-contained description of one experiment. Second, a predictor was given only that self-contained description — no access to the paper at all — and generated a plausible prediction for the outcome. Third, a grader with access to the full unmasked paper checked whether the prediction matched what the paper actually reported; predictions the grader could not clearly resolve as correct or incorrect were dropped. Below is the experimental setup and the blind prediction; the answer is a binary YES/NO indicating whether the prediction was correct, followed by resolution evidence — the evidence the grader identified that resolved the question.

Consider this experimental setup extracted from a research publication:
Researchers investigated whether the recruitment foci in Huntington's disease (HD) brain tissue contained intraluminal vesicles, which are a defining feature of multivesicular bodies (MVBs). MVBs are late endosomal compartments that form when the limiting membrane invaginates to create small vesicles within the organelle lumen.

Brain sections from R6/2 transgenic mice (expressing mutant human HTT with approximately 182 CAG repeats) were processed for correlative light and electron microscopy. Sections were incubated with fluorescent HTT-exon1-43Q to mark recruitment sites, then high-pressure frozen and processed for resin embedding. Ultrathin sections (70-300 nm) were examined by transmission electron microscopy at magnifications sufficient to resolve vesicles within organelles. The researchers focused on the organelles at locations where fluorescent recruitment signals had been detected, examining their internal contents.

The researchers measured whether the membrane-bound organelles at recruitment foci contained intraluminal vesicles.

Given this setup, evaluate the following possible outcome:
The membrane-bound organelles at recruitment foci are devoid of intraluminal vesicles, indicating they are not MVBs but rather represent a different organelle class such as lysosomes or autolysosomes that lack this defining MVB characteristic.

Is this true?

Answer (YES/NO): NO